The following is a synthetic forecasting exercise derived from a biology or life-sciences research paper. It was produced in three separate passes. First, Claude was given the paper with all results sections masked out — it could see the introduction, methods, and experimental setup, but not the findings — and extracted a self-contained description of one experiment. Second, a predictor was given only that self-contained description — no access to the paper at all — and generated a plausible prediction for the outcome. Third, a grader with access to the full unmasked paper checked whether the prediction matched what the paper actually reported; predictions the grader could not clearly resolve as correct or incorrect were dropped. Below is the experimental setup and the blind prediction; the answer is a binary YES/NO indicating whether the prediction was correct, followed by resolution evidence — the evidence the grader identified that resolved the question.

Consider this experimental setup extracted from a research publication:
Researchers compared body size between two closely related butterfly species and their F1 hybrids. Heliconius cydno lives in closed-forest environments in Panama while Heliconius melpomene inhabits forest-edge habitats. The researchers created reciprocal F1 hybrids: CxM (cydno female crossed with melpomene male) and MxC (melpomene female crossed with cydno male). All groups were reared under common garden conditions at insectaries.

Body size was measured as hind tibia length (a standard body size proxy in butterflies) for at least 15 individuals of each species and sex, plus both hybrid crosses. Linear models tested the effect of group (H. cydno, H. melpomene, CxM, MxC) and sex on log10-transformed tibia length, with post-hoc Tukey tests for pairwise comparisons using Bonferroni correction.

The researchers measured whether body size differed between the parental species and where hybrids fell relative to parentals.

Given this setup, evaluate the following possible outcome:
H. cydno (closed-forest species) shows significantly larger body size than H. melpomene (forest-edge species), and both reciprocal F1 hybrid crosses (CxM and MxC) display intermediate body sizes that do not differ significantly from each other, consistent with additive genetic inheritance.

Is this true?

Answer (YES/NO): NO